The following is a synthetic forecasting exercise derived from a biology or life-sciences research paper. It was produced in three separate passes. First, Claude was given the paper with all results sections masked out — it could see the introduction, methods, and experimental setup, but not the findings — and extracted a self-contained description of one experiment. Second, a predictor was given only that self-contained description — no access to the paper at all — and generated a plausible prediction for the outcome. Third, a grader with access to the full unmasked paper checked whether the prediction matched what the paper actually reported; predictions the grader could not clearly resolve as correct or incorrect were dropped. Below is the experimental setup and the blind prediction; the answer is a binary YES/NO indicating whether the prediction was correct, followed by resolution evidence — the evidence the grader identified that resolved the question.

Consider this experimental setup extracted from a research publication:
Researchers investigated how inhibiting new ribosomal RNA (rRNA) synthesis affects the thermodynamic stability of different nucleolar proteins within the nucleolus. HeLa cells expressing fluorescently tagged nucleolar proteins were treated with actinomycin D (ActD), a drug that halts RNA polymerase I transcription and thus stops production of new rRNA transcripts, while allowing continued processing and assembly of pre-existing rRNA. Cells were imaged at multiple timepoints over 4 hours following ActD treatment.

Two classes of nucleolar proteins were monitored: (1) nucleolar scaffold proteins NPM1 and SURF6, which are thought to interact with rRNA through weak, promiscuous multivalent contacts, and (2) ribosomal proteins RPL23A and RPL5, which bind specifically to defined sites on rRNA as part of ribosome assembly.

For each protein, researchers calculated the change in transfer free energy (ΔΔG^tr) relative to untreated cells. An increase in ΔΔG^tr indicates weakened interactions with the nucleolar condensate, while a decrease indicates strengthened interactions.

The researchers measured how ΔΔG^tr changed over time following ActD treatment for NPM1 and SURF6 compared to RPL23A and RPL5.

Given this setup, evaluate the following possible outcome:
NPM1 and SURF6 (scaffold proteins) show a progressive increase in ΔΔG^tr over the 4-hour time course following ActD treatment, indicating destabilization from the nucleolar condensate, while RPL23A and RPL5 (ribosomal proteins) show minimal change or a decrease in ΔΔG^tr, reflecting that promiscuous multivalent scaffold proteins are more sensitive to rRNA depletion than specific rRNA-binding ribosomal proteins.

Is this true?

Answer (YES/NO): YES